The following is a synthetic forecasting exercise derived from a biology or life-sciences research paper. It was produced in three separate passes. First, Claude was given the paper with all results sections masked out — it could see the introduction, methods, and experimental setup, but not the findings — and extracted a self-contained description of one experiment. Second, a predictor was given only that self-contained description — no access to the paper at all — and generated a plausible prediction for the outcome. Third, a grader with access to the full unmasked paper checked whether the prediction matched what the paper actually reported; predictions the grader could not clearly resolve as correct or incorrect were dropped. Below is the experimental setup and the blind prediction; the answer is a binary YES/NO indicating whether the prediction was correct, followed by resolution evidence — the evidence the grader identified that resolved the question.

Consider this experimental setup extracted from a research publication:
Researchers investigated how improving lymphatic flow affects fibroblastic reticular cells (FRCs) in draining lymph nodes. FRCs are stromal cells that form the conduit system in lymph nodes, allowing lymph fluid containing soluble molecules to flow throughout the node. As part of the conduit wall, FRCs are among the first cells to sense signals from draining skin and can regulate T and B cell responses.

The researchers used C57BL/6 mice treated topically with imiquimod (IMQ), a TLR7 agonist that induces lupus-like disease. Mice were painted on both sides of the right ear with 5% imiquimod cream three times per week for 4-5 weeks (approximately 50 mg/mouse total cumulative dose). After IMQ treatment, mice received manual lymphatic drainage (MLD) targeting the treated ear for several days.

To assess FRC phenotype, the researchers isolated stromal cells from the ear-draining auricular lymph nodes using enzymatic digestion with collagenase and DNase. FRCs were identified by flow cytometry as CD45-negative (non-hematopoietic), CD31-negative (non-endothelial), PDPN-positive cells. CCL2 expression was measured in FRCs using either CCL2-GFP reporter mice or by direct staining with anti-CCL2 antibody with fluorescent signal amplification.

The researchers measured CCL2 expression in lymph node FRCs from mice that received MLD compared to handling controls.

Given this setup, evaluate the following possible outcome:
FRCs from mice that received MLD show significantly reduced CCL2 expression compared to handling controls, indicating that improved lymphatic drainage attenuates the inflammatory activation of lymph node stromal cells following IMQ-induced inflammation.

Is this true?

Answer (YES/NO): NO